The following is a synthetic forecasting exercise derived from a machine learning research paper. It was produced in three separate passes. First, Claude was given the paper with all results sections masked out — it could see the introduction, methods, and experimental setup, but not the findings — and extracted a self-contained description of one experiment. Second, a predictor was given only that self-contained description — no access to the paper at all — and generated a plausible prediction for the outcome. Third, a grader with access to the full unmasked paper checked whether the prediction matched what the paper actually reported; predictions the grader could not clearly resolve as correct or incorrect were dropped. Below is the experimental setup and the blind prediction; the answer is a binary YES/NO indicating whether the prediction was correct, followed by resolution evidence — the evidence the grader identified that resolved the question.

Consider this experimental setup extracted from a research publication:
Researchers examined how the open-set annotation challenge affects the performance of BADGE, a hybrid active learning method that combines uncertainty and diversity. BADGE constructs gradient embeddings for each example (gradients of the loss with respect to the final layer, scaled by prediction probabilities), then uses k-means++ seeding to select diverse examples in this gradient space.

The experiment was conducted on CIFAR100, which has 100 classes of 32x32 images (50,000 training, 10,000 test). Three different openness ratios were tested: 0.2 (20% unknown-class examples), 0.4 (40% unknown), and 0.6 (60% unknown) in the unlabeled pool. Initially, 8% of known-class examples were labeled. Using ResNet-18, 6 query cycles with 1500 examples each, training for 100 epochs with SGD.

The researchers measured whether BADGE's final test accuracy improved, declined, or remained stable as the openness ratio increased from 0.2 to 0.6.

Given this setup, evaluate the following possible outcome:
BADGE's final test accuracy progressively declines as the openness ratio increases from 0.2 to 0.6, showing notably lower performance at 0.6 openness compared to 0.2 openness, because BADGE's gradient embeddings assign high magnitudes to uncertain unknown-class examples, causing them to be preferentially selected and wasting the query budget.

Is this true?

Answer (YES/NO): NO